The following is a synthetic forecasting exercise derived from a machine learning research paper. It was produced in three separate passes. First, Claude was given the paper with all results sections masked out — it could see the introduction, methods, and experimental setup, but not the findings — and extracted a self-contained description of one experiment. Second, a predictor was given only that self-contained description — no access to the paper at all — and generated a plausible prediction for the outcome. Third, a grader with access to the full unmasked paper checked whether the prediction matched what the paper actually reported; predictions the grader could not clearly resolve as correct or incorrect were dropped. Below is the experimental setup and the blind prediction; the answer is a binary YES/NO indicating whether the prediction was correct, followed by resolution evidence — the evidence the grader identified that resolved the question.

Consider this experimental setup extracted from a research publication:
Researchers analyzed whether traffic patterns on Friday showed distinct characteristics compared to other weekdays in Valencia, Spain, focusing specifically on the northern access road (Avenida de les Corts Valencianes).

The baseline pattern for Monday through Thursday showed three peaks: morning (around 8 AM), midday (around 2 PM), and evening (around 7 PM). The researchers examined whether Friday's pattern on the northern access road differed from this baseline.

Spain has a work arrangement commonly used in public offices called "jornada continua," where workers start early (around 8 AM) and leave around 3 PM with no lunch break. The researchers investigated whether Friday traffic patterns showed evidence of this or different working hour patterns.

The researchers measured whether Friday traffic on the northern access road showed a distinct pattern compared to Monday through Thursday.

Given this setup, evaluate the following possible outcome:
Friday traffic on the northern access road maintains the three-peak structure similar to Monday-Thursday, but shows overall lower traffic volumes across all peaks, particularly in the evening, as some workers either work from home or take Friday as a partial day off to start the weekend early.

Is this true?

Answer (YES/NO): NO